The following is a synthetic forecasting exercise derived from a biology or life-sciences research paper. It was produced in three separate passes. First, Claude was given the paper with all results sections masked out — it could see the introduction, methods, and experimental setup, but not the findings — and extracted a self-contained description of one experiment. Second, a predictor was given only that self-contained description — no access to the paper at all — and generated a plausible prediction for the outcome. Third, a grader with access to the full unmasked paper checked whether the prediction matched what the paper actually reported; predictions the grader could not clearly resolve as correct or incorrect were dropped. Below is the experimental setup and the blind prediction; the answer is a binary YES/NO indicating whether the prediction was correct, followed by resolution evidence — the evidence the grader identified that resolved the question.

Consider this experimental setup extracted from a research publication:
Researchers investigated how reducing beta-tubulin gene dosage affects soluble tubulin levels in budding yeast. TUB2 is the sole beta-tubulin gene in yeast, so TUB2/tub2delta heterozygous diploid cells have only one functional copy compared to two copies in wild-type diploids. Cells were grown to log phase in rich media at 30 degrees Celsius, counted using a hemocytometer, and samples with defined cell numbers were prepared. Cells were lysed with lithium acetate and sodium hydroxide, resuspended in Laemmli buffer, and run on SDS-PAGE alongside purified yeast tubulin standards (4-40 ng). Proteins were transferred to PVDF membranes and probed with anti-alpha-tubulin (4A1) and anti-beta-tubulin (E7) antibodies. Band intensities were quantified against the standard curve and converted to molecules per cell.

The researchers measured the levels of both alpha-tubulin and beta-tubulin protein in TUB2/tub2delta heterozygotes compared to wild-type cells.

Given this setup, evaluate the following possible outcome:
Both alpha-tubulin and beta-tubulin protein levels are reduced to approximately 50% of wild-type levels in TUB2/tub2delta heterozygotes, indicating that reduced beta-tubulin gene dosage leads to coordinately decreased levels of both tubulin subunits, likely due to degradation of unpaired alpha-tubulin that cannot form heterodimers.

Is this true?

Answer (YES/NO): NO